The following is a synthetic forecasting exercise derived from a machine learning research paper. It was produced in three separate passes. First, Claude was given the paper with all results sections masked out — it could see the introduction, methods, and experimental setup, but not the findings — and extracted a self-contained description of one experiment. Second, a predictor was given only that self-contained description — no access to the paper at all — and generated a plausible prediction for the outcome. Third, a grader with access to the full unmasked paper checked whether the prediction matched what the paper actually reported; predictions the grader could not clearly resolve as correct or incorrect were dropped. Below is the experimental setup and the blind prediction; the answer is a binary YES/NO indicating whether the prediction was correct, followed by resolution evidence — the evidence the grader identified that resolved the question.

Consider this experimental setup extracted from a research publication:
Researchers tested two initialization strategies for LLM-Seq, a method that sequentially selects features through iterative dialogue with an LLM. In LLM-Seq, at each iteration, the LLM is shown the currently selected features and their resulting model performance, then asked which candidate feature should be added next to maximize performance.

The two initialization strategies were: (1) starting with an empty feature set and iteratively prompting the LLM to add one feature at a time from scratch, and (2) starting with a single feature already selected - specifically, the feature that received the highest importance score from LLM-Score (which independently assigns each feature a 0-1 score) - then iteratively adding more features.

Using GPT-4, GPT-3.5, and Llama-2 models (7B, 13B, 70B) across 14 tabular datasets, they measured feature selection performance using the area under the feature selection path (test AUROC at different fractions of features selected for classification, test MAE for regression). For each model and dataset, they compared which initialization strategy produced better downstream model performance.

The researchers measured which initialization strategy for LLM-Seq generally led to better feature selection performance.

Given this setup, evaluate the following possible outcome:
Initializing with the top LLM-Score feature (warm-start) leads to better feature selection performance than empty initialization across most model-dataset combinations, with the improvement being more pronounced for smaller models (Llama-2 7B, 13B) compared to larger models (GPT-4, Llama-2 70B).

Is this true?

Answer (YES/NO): NO